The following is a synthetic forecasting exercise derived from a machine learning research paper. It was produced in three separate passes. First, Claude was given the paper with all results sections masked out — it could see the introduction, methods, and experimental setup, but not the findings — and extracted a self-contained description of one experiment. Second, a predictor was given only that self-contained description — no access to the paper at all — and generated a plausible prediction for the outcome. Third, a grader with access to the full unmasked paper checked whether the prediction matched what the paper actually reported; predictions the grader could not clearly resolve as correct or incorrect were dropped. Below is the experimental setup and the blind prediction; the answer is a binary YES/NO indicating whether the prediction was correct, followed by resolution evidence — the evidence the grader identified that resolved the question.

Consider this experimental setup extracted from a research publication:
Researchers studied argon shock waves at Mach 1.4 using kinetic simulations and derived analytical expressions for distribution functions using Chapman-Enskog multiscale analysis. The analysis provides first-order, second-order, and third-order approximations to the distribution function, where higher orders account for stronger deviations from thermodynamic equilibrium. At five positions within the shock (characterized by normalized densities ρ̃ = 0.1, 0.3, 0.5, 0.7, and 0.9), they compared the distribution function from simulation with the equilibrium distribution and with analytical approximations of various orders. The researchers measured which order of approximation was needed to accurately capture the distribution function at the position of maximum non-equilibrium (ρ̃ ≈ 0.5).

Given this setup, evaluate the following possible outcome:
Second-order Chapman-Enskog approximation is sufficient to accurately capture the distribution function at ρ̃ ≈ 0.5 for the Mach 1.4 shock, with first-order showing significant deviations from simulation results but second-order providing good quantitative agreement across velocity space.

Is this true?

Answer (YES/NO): NO